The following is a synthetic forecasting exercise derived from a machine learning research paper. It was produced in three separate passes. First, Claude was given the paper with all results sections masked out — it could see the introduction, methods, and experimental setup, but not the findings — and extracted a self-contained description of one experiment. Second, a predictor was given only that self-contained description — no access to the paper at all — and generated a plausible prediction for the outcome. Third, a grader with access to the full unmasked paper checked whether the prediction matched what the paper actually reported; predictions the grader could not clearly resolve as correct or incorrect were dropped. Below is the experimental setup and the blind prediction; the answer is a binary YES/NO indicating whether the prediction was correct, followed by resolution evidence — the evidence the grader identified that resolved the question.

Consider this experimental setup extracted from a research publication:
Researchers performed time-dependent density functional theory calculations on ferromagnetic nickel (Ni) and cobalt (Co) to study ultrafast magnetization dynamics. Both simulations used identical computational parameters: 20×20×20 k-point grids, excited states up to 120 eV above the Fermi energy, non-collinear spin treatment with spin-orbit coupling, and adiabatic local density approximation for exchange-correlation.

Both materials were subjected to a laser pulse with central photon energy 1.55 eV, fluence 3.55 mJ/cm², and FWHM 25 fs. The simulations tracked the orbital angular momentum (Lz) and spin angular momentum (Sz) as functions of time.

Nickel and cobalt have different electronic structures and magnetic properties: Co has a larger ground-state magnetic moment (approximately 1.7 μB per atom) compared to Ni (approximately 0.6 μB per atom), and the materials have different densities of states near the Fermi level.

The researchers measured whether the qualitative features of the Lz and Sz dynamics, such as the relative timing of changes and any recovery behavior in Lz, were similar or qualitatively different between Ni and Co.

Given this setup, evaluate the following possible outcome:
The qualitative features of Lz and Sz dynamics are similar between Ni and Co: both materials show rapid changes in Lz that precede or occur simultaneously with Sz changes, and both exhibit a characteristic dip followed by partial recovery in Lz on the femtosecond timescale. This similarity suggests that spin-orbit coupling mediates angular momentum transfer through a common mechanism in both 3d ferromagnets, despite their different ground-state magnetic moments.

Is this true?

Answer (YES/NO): YES